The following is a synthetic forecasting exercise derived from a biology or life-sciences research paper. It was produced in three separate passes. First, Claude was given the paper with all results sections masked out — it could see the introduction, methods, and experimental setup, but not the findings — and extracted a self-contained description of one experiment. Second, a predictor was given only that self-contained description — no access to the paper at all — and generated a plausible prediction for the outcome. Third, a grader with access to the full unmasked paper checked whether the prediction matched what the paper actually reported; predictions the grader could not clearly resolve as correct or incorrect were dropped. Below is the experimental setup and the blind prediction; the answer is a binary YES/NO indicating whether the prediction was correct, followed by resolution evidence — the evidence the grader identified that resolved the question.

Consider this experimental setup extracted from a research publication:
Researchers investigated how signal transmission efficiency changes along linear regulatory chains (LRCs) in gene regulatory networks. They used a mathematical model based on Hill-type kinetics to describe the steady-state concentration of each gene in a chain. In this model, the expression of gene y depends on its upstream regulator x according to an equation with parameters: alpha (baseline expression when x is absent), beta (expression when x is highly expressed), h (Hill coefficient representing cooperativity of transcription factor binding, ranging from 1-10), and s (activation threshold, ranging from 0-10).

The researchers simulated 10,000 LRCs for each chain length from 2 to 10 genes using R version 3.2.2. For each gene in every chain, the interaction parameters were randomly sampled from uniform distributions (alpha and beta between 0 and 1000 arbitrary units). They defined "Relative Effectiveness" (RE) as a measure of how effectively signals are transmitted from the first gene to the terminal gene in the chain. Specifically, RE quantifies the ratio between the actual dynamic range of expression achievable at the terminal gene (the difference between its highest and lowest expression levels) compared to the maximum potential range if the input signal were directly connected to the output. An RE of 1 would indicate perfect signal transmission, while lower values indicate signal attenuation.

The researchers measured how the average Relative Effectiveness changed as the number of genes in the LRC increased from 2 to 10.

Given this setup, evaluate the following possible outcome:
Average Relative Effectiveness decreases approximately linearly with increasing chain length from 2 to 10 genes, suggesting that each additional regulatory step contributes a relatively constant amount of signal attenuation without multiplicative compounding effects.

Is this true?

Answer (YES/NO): NO